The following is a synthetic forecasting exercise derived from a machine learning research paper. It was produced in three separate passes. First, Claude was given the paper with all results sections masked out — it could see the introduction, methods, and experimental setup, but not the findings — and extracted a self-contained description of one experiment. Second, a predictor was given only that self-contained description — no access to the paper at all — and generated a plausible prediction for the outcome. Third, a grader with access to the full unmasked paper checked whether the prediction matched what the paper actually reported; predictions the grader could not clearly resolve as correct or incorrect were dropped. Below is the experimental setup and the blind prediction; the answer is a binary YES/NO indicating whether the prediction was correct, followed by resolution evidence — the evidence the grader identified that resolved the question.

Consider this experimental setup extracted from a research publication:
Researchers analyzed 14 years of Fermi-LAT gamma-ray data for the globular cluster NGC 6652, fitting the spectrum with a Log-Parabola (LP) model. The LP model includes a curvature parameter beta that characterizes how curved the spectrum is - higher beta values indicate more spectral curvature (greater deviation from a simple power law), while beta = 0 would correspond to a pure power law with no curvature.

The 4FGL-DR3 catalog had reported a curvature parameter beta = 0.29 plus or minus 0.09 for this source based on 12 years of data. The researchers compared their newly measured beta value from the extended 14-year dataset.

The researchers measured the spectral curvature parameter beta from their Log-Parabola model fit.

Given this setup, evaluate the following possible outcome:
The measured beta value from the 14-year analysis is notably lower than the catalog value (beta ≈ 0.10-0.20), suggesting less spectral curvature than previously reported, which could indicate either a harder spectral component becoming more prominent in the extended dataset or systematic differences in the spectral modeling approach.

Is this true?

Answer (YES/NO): NO